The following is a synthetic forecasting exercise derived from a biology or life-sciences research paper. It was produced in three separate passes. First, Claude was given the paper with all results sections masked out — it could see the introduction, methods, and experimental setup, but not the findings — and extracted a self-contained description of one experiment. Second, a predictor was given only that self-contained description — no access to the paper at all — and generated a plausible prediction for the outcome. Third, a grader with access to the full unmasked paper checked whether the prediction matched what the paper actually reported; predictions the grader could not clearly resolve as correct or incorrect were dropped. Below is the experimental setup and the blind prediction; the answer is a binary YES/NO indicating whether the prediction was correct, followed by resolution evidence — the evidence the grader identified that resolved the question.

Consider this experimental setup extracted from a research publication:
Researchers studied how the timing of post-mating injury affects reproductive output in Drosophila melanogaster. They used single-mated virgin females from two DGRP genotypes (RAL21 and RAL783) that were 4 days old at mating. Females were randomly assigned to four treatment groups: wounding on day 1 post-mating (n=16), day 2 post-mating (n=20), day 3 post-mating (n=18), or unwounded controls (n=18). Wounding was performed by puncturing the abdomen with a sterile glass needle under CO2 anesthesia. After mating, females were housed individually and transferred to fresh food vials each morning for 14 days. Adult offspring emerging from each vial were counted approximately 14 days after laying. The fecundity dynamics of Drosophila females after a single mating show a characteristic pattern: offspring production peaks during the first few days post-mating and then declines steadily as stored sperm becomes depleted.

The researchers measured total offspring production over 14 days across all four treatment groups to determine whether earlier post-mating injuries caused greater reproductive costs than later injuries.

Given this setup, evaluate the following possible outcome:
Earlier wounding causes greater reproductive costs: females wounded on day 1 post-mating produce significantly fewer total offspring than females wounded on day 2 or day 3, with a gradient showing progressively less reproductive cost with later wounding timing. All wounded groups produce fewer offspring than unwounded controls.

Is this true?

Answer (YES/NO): NO